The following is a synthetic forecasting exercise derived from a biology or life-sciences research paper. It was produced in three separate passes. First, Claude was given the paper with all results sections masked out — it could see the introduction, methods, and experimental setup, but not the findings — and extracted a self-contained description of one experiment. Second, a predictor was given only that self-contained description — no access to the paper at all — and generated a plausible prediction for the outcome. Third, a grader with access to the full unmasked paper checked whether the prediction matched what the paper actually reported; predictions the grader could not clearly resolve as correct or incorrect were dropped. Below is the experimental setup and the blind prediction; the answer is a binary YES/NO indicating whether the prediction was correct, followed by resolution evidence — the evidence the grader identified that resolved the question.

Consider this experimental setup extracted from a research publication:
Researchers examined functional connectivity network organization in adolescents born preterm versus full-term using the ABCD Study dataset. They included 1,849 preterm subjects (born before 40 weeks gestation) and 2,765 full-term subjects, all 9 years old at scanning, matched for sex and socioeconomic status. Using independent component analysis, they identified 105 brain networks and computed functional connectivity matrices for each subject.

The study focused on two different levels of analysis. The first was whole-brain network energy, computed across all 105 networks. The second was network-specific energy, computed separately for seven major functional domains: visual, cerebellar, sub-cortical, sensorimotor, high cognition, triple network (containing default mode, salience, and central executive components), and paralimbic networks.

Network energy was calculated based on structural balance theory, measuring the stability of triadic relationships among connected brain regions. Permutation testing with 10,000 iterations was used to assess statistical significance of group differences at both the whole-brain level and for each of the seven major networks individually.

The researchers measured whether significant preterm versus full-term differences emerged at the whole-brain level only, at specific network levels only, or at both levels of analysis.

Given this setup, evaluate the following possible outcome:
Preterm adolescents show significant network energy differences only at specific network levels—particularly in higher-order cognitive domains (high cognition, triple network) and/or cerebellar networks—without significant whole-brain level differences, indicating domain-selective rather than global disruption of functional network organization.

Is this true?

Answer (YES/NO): NO